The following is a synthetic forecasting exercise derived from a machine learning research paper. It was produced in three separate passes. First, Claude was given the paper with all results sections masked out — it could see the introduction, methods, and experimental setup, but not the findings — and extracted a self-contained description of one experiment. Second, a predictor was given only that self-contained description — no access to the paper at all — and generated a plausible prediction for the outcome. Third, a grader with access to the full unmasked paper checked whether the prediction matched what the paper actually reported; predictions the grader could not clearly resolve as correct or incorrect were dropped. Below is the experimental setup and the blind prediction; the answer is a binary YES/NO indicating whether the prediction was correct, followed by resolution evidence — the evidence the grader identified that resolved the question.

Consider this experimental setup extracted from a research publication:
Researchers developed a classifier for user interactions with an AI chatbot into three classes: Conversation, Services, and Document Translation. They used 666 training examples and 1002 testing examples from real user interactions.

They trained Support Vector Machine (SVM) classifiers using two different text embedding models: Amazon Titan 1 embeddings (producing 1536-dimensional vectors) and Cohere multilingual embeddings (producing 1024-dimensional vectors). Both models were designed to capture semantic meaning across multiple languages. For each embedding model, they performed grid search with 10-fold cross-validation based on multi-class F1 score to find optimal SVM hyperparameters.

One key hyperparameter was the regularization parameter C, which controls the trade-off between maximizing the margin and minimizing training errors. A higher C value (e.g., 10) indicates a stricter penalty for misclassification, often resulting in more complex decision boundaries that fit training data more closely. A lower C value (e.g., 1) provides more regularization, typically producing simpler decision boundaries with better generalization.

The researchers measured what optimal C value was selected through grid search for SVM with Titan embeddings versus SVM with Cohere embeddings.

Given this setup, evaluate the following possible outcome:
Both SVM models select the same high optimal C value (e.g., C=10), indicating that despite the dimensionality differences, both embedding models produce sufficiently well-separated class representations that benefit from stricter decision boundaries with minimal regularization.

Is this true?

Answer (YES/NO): NO